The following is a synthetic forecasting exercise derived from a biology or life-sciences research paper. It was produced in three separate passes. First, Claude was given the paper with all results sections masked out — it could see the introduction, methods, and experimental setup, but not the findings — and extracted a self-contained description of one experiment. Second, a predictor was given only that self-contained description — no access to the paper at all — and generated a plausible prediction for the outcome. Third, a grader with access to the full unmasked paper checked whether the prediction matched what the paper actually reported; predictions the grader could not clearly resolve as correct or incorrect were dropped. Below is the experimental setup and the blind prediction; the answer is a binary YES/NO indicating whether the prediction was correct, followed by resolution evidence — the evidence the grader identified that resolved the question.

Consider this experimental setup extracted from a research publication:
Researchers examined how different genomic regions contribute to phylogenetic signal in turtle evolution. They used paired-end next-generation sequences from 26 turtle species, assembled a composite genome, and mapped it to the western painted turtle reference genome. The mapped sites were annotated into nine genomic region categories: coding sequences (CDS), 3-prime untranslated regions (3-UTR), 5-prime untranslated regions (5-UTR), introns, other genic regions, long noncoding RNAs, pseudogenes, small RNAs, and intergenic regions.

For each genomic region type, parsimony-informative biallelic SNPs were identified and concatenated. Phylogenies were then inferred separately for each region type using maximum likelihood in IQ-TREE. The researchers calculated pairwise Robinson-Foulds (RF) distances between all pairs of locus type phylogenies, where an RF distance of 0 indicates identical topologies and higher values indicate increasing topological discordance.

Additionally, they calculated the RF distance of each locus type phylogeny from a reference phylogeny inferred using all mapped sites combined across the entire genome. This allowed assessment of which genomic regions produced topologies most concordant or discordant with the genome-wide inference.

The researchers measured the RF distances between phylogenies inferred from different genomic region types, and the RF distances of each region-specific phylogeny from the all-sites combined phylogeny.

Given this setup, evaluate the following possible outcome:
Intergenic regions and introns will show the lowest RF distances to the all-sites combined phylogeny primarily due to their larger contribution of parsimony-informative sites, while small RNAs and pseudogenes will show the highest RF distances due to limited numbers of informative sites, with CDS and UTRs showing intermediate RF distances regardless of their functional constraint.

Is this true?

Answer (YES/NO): NO